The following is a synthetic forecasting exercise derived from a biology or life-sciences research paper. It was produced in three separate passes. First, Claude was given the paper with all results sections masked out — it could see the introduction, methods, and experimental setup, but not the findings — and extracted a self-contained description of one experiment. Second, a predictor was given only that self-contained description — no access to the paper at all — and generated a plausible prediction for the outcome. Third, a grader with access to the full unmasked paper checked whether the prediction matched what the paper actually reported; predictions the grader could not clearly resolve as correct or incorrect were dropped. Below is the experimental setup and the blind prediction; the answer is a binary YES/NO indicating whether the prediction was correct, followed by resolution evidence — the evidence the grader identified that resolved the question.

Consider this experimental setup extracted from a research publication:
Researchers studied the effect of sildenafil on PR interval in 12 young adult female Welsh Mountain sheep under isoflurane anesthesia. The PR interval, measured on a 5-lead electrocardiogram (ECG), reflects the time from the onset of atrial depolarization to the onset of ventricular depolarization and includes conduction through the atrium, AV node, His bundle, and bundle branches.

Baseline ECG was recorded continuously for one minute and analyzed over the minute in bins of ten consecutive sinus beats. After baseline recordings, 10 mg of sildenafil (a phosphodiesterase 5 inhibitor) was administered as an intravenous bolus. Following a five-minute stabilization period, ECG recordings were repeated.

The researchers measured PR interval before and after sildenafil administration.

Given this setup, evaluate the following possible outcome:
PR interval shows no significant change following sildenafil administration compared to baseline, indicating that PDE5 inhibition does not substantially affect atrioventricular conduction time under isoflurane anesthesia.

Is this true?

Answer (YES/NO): YES